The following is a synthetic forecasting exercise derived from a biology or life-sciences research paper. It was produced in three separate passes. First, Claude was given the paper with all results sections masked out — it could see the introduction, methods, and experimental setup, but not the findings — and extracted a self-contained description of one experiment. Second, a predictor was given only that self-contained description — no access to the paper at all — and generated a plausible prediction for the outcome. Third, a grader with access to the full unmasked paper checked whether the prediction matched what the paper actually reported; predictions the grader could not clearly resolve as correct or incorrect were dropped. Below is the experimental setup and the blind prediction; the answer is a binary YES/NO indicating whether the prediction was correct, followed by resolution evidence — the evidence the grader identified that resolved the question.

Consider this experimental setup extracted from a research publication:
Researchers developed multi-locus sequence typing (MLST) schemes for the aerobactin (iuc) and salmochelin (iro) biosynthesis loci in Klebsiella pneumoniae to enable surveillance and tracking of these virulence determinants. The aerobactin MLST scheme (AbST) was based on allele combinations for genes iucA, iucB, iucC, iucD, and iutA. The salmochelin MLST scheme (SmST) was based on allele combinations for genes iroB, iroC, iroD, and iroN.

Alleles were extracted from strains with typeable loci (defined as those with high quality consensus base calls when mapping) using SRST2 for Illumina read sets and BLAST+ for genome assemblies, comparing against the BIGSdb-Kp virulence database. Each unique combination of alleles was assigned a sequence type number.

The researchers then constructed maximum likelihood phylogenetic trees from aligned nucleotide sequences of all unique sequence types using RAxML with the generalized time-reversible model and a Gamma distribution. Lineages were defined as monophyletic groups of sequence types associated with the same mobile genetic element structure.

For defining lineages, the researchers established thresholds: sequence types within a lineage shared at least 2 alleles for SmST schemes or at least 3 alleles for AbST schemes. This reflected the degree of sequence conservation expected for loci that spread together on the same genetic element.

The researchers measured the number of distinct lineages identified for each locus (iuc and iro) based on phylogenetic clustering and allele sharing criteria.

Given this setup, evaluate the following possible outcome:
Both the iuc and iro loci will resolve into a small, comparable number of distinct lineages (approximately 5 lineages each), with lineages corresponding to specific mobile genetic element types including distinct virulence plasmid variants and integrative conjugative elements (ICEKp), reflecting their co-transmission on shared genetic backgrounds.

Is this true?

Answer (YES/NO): YES